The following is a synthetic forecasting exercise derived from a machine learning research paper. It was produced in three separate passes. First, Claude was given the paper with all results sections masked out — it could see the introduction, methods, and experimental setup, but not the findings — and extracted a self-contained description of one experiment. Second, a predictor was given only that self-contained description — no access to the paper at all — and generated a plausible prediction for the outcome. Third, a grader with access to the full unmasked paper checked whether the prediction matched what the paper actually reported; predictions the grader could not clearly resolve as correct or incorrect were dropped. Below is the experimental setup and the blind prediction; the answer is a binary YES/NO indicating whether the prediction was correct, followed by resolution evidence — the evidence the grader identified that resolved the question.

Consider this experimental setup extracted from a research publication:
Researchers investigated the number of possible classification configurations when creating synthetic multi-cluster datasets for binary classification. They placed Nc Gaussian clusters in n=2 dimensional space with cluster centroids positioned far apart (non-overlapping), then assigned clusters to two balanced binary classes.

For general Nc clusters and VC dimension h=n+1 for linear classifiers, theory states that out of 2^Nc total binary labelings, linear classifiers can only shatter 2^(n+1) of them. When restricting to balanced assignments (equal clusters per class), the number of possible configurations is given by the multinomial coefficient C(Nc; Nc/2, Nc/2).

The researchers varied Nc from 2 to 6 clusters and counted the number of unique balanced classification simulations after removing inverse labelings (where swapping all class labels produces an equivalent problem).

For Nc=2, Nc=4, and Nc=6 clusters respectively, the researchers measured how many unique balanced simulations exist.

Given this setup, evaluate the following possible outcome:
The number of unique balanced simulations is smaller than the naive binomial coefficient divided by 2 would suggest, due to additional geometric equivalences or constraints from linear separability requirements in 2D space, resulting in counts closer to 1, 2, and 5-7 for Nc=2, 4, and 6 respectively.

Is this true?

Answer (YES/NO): NO